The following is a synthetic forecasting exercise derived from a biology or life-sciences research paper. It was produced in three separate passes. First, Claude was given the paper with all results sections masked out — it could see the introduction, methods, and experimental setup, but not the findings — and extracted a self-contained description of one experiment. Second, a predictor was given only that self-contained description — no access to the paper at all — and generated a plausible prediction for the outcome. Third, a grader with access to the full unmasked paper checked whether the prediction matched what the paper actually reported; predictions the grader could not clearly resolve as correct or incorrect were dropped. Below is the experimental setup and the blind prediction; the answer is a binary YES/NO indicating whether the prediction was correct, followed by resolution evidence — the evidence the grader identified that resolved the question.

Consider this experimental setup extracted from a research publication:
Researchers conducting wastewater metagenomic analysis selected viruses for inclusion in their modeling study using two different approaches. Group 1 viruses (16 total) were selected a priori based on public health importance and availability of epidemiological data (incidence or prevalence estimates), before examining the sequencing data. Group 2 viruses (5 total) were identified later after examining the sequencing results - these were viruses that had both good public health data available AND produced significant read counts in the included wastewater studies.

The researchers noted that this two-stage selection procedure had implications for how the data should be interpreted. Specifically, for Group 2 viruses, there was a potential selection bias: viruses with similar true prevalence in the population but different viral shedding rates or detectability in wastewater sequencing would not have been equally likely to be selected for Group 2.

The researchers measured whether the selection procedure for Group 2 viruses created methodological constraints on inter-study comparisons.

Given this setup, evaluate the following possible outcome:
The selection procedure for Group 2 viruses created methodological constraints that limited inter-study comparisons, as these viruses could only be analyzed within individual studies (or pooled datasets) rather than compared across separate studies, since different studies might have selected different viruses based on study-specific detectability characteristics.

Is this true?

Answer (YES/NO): NO